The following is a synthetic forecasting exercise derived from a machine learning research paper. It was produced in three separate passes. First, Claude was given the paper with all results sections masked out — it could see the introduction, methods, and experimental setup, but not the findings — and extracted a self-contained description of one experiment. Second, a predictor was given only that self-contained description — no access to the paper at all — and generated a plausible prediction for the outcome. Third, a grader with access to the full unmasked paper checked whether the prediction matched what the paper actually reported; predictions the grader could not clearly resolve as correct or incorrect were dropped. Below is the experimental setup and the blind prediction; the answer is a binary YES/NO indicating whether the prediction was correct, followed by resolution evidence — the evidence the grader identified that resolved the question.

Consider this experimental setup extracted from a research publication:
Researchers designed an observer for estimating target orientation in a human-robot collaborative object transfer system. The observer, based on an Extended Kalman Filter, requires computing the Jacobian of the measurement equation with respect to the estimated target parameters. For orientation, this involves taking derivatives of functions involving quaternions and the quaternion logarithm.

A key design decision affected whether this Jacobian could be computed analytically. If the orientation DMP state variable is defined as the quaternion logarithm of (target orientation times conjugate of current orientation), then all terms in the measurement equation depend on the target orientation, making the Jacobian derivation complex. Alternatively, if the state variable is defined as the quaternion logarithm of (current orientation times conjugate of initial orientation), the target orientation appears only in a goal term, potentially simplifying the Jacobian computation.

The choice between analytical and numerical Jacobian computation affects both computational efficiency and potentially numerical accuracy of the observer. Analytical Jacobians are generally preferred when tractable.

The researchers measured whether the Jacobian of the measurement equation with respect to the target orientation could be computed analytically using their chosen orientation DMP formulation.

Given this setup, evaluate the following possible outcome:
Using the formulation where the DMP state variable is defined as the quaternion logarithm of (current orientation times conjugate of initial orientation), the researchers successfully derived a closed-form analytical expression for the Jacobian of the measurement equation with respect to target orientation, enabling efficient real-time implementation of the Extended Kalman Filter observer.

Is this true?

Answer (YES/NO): YES